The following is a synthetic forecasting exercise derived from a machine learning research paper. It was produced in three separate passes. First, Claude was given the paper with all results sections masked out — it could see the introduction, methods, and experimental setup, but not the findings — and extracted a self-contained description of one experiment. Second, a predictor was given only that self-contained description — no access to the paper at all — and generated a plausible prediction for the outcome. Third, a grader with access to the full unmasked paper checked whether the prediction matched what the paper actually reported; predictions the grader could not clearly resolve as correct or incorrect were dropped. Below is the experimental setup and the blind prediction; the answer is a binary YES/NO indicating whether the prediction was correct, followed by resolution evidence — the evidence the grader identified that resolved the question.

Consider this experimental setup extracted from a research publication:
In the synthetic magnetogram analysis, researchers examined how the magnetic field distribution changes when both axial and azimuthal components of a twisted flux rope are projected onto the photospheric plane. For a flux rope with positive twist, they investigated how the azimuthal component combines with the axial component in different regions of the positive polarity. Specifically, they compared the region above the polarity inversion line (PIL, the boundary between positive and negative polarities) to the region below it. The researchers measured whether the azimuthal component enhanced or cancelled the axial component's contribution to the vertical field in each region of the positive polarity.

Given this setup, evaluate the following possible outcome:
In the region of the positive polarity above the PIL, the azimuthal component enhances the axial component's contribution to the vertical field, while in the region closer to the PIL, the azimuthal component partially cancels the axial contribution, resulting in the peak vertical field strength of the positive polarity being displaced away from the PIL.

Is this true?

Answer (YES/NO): YES